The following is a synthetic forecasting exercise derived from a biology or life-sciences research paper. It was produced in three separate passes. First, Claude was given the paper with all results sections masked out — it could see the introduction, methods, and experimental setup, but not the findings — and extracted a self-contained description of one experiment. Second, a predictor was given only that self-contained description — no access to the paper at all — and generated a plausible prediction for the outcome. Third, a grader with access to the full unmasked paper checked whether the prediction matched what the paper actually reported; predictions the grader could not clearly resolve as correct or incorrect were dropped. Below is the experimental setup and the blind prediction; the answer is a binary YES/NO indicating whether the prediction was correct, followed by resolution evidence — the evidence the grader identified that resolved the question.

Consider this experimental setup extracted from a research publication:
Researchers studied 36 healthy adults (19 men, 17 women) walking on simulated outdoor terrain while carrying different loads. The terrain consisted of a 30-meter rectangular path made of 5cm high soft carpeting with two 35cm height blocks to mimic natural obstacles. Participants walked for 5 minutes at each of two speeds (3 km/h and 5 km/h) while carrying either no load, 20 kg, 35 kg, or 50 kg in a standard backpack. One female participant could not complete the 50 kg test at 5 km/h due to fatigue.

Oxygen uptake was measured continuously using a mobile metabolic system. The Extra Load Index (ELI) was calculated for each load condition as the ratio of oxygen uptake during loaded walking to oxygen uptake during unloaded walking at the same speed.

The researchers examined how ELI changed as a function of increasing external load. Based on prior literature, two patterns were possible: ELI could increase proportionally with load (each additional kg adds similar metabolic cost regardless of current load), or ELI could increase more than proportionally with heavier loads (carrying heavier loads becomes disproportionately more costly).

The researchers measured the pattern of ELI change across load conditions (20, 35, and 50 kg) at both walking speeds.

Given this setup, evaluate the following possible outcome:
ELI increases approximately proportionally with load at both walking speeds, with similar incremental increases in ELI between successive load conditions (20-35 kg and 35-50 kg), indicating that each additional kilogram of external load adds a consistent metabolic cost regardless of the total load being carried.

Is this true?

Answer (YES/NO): NO